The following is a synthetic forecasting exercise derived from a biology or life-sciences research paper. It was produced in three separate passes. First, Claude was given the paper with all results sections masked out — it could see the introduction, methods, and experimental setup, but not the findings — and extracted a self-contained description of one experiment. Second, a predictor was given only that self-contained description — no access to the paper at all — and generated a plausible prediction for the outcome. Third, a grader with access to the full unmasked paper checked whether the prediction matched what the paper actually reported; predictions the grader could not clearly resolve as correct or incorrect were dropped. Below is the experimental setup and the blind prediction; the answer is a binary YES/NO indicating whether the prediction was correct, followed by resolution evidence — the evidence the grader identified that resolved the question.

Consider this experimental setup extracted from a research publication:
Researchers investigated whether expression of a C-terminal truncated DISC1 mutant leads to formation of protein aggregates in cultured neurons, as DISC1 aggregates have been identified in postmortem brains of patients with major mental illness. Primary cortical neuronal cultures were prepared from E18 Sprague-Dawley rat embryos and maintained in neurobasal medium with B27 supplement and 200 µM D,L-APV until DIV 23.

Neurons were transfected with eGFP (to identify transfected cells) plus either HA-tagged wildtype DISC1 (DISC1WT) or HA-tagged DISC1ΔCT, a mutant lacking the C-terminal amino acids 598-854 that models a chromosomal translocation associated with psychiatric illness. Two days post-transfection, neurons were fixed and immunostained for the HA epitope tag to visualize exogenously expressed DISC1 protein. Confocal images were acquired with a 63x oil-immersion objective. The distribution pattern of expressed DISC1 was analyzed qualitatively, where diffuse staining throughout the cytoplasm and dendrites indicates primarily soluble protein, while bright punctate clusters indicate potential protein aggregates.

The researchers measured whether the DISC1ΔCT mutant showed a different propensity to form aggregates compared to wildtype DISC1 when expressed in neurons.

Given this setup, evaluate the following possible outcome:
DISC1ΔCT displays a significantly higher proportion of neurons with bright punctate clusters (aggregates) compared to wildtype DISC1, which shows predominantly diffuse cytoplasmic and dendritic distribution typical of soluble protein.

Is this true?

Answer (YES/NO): NO